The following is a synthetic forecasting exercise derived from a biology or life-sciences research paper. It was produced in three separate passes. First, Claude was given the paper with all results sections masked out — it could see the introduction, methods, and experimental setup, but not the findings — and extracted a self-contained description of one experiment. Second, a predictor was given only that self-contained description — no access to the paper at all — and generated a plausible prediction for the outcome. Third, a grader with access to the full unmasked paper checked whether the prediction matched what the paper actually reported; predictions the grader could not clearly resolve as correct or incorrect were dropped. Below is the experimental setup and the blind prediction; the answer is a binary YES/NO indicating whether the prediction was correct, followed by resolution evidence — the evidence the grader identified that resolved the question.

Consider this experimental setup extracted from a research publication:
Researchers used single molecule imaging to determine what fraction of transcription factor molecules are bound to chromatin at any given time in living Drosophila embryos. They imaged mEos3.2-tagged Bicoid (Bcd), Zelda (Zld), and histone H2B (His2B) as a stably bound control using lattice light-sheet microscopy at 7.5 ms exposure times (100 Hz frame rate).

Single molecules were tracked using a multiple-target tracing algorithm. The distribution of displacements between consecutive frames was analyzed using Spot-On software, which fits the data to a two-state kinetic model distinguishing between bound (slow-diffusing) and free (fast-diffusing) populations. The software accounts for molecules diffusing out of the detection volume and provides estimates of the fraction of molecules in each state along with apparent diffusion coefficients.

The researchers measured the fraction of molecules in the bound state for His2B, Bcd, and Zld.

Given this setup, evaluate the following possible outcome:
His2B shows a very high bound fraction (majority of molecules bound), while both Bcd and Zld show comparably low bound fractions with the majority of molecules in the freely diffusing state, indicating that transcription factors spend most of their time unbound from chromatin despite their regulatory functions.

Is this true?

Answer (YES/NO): NO